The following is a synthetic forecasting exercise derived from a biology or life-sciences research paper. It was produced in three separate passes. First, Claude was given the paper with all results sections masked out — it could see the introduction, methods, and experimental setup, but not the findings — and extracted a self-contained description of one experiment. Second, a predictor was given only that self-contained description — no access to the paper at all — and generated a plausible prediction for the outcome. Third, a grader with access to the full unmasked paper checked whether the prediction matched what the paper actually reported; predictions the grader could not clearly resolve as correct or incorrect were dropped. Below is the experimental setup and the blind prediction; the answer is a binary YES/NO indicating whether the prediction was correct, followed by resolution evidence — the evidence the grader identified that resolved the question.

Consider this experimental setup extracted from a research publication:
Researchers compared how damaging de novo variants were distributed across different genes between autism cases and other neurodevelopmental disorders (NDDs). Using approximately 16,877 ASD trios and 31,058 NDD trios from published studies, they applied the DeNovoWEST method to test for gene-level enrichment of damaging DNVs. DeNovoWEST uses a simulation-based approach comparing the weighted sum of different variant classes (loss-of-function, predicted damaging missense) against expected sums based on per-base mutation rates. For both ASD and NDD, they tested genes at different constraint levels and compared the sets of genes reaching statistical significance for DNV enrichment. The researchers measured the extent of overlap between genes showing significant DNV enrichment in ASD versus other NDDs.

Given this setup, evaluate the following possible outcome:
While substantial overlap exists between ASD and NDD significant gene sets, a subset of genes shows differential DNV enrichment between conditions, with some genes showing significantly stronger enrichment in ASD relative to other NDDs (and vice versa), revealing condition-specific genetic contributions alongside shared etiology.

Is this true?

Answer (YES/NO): NO